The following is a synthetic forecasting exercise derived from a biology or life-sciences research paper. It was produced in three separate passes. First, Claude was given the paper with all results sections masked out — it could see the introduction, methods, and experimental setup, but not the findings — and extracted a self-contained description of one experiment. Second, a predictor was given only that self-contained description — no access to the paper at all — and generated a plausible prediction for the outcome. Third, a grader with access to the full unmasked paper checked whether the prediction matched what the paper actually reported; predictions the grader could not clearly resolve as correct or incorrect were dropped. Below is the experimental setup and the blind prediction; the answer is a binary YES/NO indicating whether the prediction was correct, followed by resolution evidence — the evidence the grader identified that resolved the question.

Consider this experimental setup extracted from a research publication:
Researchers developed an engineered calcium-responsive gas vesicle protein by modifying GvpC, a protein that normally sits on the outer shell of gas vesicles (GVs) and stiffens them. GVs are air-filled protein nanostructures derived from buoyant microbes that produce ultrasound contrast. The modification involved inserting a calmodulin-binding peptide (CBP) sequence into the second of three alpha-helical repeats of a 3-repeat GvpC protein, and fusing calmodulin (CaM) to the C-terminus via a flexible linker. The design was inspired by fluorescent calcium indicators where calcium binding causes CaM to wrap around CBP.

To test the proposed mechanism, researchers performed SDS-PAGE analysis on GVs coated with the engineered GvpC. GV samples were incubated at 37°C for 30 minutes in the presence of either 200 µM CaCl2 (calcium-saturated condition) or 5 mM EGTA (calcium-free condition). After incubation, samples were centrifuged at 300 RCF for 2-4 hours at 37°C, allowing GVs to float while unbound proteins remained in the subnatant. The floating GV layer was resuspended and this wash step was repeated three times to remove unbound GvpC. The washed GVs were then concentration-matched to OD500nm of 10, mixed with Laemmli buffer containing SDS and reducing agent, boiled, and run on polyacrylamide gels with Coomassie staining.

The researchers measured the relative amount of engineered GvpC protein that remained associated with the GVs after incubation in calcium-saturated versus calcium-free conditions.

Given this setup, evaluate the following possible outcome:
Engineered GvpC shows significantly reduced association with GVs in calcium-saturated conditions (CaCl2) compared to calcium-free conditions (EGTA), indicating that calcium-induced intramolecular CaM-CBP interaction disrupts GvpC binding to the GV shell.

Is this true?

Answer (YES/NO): YES